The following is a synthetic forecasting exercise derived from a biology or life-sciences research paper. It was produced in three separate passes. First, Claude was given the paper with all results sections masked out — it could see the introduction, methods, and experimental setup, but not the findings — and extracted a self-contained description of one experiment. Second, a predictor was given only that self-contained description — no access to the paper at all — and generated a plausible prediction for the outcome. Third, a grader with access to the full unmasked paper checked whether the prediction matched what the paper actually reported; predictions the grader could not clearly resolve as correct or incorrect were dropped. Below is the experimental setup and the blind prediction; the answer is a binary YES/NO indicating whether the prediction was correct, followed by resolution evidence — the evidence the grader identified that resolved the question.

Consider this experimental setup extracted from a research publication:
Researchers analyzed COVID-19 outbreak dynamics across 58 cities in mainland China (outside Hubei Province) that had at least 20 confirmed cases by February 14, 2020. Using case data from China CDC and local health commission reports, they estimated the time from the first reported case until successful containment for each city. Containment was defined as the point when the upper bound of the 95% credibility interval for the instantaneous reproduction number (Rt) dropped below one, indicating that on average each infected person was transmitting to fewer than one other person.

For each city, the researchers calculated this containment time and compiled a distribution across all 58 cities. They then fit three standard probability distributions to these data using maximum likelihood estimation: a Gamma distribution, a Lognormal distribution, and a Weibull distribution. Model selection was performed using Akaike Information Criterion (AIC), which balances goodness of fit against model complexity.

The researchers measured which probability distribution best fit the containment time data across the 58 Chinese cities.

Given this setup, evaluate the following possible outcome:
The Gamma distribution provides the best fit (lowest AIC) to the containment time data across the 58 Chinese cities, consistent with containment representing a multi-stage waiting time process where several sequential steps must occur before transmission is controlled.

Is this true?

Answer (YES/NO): NO